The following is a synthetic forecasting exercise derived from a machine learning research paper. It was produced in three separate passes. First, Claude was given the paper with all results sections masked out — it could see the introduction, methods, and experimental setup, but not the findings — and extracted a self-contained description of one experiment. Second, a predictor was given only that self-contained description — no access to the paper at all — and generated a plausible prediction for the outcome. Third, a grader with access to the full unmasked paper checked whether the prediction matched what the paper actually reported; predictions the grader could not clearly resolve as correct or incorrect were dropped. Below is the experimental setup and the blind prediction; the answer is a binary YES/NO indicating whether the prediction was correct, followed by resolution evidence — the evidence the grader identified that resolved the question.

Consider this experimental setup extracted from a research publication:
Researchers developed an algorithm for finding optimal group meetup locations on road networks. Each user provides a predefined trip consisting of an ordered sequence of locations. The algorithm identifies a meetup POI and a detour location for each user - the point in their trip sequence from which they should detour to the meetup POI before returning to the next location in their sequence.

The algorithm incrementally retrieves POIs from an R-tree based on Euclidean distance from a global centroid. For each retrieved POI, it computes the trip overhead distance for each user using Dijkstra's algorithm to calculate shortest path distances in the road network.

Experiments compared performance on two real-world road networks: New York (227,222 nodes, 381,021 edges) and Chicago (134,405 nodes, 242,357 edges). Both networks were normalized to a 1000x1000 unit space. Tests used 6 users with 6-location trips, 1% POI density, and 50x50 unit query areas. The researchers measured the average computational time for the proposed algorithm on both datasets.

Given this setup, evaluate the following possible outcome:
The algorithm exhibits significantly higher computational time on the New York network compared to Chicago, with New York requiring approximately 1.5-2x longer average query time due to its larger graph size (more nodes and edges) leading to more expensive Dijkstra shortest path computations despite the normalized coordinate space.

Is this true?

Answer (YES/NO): YES